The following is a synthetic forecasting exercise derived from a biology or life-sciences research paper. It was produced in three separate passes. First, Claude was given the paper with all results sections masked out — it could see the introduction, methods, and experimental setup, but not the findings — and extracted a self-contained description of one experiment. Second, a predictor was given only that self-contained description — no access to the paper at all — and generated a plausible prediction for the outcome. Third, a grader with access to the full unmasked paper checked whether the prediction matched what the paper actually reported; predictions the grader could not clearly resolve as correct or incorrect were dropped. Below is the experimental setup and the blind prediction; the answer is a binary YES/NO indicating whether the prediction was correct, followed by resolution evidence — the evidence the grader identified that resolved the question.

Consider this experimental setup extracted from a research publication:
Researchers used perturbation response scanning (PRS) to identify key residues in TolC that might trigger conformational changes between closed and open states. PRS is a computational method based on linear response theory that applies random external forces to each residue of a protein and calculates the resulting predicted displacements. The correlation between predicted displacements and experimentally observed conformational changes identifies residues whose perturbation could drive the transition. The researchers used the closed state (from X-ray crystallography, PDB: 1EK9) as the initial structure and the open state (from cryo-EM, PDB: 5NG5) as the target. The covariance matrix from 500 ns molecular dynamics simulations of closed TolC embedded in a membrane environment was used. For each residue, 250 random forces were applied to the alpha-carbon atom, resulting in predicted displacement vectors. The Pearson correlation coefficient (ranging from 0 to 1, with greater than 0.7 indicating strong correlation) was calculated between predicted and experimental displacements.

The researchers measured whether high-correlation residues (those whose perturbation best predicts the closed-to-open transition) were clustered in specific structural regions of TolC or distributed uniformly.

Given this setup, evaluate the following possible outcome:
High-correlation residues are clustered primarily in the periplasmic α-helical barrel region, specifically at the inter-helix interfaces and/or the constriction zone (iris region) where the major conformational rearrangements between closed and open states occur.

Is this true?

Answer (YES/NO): YES